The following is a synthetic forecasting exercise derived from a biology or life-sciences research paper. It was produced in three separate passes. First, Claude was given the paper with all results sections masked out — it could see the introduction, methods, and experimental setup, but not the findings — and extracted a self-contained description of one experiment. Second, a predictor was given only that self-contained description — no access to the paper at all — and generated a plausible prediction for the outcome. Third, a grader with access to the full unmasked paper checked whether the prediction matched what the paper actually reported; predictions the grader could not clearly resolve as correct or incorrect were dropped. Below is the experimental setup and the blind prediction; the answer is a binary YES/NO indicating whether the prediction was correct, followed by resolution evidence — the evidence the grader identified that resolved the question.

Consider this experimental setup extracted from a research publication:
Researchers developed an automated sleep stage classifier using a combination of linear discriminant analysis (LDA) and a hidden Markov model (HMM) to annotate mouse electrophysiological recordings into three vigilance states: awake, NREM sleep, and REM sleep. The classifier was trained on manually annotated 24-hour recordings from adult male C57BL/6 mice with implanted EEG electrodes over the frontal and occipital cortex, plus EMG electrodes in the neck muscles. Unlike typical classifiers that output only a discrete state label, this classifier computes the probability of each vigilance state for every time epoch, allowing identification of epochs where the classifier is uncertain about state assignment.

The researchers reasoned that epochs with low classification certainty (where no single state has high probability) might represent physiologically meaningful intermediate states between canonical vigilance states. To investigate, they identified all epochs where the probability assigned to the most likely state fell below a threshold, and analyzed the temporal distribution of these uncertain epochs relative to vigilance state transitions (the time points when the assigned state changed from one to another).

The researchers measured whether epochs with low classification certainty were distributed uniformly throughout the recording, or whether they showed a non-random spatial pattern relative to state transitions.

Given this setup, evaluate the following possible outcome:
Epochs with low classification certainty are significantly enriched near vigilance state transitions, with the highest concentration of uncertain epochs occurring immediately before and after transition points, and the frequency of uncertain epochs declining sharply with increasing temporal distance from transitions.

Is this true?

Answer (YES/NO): NO